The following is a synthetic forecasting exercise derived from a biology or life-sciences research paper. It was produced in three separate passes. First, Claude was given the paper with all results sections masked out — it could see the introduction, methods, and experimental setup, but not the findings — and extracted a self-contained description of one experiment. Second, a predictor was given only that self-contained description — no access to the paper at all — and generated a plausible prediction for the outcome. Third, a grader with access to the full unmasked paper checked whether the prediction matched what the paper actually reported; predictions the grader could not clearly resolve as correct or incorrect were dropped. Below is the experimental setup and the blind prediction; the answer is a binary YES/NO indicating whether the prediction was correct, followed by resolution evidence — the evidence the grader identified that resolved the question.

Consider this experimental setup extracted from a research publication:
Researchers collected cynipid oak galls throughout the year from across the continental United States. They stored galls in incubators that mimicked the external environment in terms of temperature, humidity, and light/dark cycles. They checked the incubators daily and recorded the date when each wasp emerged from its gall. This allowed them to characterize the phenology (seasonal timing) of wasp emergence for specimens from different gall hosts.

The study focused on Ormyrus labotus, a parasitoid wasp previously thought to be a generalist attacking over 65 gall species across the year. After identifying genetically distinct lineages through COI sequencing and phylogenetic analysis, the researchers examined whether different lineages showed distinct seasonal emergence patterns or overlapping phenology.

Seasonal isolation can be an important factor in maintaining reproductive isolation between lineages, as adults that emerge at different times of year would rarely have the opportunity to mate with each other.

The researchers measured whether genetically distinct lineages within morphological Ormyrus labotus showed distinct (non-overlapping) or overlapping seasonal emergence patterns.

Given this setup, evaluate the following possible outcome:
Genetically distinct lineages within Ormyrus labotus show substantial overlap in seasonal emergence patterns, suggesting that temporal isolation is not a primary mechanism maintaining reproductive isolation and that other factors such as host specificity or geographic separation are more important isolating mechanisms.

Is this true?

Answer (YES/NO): YES